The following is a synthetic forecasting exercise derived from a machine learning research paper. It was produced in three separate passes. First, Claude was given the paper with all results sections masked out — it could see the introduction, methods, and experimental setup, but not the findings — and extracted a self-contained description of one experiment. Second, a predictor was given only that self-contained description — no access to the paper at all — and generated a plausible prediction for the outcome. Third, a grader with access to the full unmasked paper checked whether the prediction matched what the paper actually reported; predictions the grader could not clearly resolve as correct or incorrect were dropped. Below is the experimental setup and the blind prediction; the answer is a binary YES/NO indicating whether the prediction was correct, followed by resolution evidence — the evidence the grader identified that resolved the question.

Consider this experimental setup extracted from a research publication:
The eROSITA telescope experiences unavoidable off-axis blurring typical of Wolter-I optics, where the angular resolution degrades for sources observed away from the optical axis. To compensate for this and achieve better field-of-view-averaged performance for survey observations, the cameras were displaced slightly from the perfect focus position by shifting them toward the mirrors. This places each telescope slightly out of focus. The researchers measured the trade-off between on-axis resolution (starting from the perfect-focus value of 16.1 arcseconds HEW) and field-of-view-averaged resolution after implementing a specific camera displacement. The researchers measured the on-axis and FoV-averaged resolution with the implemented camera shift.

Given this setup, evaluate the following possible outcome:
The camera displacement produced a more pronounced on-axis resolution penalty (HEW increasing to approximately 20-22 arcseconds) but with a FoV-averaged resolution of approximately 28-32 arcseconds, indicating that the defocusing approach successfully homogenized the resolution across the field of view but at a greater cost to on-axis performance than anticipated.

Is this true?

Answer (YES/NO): NO